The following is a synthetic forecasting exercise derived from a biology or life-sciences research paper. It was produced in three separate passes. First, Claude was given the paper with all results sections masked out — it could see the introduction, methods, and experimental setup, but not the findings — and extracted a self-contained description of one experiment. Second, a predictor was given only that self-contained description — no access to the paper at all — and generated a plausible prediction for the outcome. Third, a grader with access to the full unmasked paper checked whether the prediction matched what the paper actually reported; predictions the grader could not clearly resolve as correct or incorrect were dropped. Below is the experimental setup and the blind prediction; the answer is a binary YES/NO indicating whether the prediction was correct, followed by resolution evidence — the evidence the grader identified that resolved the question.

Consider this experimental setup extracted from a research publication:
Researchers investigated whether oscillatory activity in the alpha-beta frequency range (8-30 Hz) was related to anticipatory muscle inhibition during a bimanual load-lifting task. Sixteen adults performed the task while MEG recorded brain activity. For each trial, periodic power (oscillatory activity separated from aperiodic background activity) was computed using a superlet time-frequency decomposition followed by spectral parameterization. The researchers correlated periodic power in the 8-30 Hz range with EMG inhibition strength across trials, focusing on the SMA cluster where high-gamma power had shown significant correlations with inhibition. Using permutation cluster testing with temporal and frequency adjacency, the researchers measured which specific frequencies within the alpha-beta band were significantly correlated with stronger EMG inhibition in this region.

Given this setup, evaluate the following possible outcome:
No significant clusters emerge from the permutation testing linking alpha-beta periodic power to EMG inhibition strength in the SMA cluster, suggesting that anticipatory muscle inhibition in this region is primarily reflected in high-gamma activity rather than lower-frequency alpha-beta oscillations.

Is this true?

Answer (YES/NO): NO